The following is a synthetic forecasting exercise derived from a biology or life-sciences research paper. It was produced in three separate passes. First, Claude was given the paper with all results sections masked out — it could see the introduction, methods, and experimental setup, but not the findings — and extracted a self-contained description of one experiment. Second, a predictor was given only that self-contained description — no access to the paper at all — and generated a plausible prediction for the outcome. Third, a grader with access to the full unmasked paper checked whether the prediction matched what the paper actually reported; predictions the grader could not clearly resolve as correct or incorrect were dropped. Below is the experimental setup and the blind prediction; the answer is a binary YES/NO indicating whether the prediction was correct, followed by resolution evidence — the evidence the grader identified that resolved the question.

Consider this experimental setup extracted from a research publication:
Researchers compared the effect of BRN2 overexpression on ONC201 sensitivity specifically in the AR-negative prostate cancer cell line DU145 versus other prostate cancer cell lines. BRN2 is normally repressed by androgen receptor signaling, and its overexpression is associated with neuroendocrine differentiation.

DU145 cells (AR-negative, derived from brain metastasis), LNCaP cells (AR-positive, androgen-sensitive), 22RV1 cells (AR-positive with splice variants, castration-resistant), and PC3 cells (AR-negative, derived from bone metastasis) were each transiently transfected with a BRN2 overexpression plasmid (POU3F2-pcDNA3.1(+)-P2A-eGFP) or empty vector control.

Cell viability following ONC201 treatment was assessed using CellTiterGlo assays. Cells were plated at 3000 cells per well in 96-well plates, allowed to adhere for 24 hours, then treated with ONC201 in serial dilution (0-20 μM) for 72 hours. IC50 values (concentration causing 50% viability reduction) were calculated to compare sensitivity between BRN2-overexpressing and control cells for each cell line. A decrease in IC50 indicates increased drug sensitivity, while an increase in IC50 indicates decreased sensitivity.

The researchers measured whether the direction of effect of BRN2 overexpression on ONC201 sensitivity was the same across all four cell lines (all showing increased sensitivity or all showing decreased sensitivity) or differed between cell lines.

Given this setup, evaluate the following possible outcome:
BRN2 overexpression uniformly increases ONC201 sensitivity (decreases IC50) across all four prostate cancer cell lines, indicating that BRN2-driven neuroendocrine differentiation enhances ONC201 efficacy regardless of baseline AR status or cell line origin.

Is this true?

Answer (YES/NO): NO